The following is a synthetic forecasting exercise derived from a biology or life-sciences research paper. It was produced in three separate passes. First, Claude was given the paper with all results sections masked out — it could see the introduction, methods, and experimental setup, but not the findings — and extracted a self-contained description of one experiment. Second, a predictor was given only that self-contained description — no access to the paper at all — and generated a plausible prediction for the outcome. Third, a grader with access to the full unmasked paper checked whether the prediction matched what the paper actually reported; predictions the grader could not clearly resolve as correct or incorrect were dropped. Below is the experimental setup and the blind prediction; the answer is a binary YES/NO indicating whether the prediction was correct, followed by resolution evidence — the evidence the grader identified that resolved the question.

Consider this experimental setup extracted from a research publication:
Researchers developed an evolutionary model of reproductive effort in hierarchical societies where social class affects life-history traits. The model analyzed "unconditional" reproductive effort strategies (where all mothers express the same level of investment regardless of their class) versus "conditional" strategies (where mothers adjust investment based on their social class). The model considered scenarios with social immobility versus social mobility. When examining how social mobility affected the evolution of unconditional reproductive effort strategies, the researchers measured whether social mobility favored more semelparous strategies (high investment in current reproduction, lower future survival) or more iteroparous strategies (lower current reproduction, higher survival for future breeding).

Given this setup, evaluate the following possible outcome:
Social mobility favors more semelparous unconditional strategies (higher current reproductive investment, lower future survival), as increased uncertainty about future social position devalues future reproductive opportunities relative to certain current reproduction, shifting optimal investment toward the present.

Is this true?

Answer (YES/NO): NO